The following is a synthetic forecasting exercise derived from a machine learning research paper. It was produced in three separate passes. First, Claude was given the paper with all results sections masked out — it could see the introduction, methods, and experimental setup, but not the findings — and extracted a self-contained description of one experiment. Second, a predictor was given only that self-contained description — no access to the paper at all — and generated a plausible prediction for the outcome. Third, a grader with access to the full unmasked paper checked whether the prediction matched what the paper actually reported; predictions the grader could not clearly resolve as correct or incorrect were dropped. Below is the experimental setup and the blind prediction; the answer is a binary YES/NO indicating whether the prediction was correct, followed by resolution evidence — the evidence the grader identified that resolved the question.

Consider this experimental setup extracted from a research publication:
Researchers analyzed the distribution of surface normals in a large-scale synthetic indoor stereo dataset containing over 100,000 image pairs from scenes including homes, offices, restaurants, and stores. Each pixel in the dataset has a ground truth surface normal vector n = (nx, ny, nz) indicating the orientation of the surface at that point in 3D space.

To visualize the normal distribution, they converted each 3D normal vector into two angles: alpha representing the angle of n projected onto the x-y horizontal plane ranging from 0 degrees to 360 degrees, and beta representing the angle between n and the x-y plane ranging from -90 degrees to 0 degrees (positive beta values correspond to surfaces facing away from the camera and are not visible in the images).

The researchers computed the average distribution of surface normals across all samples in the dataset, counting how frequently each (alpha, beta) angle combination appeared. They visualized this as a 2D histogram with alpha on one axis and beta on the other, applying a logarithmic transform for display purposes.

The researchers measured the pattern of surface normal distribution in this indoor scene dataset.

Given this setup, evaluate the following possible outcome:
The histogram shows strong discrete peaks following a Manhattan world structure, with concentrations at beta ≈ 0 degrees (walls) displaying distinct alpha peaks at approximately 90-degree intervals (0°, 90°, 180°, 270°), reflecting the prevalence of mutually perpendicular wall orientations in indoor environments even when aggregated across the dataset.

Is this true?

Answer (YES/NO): YES